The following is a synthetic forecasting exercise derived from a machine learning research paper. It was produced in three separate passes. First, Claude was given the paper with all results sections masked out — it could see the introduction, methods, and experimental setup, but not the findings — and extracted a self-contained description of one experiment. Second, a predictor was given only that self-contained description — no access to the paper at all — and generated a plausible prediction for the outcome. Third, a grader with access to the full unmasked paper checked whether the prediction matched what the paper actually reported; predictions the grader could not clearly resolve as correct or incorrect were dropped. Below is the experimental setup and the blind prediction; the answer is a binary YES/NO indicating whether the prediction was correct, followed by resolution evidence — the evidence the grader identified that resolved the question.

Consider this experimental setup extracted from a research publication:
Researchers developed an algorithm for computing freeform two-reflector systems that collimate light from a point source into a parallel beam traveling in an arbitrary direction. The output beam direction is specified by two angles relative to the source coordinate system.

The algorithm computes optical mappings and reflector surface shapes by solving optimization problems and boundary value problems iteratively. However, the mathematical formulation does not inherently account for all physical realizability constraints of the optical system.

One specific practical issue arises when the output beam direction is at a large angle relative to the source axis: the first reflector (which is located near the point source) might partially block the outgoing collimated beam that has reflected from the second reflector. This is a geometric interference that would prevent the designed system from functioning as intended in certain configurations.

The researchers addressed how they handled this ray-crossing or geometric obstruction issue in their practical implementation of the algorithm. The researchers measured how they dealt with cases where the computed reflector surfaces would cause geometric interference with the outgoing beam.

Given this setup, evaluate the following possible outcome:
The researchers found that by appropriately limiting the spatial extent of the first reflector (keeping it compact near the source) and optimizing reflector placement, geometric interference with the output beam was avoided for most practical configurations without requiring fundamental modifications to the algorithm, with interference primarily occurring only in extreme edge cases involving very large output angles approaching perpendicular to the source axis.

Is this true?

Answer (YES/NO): NO